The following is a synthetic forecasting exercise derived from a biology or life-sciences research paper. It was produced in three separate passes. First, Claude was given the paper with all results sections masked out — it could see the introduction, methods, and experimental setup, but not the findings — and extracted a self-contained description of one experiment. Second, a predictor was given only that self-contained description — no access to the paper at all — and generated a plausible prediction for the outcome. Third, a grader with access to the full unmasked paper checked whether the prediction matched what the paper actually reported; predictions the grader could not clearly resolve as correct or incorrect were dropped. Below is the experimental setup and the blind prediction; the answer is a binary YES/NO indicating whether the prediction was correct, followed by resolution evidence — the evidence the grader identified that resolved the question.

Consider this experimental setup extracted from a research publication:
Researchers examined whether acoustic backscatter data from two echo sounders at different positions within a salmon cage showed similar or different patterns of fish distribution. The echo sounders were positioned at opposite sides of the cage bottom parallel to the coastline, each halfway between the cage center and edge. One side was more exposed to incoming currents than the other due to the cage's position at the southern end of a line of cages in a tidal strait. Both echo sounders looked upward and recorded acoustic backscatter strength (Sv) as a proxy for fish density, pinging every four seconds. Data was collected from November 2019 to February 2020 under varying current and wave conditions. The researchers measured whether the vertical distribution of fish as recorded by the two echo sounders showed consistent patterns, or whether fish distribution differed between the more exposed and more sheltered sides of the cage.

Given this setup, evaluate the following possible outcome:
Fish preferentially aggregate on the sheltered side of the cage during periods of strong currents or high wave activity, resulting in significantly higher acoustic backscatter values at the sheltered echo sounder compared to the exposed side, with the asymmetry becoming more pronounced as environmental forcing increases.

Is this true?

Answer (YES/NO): NO